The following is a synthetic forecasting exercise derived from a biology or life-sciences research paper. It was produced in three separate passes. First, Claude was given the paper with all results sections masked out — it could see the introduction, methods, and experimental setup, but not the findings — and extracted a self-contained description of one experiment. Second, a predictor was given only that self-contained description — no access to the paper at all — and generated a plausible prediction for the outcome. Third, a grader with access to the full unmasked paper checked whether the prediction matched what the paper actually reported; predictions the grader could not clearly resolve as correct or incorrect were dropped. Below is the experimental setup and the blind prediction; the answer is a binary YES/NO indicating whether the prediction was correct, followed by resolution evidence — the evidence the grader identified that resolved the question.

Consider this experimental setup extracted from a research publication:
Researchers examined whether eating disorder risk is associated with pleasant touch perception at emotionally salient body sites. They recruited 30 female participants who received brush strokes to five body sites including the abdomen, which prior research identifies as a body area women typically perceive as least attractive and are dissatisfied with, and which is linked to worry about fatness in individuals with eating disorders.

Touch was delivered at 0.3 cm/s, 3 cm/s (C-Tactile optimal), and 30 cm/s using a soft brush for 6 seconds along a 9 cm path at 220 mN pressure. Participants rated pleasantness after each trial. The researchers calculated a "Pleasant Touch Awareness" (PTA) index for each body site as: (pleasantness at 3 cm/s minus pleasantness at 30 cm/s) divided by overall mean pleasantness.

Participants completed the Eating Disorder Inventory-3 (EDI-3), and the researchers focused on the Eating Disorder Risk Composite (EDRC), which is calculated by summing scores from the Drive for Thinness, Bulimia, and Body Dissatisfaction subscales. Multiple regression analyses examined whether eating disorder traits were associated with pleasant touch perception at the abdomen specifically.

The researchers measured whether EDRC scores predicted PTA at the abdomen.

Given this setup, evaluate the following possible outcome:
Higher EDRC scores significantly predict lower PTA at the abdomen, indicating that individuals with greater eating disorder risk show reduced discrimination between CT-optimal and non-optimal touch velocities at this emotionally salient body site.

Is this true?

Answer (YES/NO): NO